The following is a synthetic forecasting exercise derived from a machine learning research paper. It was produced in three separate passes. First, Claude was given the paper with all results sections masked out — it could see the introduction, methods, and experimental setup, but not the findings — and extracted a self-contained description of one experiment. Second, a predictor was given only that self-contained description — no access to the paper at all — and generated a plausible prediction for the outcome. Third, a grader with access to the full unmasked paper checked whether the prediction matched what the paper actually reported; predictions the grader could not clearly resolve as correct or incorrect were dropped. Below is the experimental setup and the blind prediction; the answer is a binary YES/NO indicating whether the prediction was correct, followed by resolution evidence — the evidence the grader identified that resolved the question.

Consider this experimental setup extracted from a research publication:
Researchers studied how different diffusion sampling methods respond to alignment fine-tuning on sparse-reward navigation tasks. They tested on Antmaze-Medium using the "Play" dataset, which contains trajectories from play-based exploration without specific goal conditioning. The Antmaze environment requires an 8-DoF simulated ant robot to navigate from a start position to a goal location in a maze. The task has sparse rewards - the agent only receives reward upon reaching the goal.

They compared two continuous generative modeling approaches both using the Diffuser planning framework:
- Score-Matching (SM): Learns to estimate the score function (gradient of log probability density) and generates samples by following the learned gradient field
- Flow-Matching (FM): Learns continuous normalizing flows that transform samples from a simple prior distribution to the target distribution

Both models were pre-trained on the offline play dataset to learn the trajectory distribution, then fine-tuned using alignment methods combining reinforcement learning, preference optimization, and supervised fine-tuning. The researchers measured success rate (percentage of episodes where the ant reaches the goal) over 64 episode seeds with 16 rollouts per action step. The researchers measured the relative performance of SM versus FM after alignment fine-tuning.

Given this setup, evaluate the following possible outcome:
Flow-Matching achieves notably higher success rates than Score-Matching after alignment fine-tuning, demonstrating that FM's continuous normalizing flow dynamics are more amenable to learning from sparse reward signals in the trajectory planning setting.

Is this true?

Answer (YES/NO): NO